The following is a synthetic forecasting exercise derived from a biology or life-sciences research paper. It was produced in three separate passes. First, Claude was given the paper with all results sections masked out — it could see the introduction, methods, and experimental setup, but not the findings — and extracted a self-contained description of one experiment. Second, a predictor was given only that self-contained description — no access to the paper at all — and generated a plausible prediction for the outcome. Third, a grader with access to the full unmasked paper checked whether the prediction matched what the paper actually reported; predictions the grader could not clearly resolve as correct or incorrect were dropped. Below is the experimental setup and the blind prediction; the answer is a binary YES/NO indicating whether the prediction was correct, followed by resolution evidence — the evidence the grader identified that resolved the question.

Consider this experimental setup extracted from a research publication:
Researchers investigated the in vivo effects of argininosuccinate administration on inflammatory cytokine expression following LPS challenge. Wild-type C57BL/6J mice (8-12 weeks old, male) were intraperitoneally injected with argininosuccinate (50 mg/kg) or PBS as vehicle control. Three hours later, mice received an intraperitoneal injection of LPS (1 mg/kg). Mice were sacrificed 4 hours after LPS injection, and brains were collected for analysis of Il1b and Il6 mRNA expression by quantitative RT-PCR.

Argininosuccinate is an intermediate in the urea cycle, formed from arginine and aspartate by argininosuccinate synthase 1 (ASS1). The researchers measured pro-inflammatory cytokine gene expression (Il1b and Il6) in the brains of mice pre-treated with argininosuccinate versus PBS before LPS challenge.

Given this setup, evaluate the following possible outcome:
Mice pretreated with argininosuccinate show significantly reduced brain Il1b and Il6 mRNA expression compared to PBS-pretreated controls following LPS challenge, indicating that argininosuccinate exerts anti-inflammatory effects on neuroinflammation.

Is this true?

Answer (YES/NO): NO